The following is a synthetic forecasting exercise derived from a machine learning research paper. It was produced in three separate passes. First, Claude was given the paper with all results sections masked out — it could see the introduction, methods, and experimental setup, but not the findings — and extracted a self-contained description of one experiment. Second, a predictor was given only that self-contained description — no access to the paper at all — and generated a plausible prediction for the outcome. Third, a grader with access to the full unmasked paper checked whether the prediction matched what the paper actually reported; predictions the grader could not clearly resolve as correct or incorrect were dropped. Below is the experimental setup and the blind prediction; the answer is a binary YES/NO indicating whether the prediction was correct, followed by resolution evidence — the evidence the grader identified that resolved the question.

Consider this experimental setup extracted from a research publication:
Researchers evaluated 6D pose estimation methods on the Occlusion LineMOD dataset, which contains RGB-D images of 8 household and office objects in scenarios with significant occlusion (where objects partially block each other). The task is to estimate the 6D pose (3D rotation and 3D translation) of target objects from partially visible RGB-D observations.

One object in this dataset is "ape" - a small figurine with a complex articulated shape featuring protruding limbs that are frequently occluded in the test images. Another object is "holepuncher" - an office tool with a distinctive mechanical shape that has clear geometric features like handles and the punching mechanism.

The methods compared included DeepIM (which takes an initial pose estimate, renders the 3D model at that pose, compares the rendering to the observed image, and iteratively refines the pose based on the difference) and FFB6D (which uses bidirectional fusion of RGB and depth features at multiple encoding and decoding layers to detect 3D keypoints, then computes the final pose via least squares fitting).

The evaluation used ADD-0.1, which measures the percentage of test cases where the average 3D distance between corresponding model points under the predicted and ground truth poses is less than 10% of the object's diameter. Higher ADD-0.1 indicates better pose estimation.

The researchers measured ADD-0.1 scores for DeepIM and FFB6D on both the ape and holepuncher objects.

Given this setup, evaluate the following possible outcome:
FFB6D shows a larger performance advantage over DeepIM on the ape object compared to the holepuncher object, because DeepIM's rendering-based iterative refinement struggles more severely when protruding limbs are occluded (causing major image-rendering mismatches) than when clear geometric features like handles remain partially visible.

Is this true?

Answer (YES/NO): NO